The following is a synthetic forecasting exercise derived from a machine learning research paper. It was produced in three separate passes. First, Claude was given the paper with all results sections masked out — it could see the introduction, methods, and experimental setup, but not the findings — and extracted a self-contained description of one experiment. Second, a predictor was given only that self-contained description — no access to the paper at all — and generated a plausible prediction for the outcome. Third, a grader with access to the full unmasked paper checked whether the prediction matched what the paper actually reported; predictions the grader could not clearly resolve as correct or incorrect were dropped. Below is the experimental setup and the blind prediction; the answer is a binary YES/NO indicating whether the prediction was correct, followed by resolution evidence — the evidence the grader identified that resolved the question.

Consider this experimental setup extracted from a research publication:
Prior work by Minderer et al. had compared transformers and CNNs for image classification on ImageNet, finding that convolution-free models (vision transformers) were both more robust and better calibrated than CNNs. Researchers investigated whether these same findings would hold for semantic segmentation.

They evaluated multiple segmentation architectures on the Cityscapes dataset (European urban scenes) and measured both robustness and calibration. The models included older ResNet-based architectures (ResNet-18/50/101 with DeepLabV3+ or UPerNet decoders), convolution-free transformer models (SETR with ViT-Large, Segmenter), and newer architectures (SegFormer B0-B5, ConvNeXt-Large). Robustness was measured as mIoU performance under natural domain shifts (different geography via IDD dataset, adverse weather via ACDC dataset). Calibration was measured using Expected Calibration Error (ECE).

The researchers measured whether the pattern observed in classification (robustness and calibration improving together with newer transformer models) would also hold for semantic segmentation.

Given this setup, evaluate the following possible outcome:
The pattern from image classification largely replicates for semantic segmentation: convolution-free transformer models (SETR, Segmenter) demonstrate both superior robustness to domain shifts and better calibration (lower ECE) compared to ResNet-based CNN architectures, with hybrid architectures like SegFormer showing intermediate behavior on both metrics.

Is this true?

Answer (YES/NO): NO